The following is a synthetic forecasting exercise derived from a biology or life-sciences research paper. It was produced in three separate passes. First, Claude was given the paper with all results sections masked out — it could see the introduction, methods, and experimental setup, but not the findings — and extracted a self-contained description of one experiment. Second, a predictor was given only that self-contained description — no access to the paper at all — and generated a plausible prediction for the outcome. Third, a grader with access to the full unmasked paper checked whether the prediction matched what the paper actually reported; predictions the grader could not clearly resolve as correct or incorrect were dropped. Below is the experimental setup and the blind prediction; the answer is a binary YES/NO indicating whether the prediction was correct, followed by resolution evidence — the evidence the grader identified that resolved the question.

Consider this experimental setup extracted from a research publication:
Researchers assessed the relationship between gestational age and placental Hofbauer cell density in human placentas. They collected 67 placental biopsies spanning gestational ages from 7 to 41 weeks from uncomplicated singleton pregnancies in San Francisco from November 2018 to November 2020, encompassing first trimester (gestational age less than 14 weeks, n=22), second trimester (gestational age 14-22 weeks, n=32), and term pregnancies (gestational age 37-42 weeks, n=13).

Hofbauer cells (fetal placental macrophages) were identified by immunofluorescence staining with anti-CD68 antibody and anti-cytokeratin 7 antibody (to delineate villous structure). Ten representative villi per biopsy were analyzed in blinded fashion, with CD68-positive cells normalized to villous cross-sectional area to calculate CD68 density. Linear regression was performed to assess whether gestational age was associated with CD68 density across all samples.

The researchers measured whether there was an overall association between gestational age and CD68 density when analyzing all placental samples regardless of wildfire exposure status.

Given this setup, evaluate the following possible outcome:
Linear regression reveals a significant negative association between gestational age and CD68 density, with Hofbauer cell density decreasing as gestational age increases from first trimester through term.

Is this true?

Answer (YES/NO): NO